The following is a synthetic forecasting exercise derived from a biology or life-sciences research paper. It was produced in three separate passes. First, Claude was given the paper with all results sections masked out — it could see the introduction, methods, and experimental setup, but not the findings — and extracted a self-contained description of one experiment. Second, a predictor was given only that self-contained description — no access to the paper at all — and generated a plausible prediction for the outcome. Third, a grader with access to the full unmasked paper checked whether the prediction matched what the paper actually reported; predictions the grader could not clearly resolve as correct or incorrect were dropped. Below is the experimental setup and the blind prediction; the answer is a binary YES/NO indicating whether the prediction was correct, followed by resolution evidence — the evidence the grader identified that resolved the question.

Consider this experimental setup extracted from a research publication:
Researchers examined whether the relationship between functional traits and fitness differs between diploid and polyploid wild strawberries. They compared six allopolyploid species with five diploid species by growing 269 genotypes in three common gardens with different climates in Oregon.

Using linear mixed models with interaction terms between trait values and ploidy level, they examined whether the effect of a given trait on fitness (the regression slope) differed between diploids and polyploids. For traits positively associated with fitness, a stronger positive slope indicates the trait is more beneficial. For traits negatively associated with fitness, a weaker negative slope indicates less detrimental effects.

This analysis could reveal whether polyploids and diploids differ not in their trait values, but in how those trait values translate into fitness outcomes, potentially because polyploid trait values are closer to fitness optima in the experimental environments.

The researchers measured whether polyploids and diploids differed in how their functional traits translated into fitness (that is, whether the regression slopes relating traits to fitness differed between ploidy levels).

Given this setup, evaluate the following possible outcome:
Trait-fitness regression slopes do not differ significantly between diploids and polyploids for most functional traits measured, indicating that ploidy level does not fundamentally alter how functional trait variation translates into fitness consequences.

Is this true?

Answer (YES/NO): NO